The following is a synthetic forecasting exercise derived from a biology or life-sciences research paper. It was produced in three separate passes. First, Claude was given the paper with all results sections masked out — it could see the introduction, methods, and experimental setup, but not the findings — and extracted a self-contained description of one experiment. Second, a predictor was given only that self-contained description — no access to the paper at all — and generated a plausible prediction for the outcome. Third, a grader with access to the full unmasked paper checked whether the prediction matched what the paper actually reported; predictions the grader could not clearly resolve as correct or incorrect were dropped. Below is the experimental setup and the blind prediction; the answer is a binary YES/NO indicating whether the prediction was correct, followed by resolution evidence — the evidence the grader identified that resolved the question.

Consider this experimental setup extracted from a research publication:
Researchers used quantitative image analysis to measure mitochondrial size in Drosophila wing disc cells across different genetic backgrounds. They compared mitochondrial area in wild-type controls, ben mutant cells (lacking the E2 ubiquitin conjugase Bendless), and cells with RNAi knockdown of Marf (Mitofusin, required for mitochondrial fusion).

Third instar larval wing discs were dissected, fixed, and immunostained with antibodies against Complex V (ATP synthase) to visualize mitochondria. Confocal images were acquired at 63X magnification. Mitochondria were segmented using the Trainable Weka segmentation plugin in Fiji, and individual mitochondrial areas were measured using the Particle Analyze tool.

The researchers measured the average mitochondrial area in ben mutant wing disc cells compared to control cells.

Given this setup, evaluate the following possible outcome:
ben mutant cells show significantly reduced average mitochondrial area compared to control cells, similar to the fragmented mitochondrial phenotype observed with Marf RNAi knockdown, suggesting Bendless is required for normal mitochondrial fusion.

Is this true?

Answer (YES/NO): NO